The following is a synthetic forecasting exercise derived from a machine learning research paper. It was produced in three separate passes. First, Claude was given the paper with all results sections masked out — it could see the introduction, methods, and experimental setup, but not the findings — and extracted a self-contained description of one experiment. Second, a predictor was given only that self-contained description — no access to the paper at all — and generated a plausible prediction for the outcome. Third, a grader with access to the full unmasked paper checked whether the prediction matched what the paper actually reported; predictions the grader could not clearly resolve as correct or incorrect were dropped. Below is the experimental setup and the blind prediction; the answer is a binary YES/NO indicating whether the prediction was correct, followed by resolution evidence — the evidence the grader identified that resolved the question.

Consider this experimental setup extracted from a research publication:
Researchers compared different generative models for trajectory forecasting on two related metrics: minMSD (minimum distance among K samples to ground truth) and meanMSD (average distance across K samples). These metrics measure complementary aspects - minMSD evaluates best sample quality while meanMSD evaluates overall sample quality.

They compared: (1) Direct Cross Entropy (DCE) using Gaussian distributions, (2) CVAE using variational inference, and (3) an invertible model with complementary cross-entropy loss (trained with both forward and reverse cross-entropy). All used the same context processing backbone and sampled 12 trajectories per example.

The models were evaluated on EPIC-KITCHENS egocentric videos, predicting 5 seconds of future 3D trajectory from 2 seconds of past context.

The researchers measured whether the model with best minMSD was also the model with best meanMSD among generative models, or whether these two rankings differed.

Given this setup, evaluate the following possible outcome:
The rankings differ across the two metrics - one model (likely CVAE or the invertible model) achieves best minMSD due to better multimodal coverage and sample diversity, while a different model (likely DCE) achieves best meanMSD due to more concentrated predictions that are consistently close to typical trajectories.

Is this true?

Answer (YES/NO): NO